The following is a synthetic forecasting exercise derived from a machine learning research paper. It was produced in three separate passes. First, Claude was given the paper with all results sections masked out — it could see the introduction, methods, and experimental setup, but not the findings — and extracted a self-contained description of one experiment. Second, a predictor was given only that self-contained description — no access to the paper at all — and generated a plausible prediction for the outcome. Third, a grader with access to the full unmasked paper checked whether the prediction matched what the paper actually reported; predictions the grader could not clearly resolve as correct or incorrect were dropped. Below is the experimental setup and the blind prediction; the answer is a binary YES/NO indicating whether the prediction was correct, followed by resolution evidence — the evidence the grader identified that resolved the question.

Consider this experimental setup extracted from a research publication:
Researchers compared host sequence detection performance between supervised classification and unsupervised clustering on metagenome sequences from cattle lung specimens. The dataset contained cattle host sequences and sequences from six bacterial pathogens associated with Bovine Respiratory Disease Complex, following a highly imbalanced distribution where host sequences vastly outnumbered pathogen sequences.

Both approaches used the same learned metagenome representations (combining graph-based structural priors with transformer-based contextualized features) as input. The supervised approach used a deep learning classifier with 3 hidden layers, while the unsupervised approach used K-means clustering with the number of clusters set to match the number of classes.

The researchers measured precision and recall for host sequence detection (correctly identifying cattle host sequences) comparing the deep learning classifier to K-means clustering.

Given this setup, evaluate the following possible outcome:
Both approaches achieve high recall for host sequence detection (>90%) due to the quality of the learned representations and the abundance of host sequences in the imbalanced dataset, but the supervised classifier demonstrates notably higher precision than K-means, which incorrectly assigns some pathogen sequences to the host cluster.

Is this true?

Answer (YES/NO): NO